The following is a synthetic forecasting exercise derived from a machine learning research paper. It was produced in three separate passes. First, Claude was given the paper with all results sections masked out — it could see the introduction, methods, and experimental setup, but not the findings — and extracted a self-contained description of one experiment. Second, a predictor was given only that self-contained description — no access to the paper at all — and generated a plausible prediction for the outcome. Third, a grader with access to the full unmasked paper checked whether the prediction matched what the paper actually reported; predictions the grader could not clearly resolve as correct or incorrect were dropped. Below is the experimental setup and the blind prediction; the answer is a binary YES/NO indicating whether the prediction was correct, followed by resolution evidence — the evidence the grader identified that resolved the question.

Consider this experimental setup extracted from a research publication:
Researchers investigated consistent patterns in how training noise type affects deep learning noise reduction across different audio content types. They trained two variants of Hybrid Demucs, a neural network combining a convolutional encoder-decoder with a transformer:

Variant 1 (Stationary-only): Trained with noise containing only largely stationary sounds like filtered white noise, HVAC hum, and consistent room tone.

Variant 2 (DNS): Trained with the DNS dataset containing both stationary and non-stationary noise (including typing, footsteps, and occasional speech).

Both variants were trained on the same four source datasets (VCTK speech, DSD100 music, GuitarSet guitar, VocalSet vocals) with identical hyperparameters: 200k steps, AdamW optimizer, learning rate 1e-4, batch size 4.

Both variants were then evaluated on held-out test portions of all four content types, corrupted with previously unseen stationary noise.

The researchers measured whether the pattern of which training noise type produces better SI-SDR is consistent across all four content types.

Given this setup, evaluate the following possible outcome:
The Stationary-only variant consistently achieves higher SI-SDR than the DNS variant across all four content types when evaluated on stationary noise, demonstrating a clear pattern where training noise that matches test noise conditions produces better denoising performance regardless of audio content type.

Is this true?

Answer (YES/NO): YES